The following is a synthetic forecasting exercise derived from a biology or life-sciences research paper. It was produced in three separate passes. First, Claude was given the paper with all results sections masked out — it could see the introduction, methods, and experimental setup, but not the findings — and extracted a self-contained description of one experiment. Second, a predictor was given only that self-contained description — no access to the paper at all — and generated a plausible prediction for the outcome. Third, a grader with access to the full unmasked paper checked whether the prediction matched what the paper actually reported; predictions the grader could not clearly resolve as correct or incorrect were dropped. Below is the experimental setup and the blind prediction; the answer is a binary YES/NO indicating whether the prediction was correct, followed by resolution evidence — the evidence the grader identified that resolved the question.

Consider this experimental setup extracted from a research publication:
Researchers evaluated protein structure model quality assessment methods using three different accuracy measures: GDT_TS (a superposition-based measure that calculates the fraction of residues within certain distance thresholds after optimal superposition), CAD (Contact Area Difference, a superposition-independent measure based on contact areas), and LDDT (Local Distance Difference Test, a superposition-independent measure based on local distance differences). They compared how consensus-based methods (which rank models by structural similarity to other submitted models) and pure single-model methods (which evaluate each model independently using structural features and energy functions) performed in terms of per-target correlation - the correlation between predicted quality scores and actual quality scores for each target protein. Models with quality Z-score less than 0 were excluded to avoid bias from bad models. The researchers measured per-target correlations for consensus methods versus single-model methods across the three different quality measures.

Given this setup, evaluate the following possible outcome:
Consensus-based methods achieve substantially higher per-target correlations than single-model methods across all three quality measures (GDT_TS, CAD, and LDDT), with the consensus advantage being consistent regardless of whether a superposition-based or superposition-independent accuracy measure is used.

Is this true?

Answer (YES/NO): NO